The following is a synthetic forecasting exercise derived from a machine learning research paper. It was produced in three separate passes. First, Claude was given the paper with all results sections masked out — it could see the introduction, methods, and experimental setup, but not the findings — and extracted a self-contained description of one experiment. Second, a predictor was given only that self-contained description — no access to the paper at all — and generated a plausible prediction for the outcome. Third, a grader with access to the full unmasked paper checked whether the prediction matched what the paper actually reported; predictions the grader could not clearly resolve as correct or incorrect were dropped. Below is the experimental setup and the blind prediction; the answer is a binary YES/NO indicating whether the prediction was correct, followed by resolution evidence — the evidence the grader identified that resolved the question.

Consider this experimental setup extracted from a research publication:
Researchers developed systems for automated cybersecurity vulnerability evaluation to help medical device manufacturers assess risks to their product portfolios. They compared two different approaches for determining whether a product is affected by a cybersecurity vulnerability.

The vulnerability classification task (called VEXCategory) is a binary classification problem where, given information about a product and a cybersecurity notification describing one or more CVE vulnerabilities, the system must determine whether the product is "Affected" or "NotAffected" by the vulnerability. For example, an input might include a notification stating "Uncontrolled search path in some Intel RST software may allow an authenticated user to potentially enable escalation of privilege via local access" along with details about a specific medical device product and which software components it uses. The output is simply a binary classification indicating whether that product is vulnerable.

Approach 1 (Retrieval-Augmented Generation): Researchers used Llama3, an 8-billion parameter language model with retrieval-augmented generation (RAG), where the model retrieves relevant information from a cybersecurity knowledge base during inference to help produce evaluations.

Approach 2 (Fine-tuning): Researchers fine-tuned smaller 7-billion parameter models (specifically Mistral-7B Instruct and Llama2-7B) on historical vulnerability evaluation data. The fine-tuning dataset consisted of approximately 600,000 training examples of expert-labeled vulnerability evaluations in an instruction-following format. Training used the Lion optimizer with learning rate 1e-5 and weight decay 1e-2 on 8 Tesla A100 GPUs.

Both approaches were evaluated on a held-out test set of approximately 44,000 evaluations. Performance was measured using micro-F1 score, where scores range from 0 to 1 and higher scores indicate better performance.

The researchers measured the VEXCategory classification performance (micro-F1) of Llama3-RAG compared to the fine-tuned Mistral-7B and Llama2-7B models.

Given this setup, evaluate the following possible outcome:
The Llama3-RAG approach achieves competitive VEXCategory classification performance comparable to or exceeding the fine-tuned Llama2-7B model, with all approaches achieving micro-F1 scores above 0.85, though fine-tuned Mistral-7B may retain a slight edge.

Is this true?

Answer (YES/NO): NO